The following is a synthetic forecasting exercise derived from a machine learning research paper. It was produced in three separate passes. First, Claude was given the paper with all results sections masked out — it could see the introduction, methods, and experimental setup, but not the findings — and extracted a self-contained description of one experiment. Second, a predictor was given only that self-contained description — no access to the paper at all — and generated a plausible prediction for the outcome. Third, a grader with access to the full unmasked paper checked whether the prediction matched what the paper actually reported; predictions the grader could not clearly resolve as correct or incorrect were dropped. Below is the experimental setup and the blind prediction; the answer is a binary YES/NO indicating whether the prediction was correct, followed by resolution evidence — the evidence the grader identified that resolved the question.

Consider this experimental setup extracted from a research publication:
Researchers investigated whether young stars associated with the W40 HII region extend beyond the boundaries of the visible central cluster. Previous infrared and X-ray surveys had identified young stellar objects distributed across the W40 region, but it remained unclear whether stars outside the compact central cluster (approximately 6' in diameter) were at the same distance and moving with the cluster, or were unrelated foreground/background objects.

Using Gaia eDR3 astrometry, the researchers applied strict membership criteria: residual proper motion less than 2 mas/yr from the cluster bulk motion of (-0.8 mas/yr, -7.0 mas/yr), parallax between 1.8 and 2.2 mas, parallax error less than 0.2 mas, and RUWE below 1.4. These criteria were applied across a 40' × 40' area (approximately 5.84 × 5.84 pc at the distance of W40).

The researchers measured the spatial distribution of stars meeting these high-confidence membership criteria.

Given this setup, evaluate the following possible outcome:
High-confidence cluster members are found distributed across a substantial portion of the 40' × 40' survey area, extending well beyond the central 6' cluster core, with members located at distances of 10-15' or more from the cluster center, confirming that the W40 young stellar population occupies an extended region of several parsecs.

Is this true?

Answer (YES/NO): YES